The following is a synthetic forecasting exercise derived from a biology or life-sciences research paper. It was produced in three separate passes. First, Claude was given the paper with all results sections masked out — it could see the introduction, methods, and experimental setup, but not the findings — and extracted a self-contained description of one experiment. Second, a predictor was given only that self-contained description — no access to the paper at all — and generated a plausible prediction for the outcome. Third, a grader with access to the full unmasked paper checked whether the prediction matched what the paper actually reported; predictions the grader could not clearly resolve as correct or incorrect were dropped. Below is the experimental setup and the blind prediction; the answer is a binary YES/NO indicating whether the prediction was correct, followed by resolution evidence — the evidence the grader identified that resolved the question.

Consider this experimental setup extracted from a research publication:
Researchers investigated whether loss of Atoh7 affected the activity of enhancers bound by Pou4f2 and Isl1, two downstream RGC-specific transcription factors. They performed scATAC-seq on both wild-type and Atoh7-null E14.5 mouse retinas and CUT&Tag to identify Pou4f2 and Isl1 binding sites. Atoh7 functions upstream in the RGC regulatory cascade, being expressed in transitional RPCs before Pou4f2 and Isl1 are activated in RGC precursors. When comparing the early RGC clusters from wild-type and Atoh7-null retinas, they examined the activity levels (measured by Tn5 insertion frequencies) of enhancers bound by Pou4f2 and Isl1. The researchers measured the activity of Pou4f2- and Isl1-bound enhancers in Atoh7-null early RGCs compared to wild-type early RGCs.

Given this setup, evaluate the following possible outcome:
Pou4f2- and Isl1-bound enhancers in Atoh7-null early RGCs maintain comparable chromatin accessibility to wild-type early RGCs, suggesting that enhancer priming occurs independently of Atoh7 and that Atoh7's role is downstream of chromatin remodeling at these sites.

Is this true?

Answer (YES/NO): NO